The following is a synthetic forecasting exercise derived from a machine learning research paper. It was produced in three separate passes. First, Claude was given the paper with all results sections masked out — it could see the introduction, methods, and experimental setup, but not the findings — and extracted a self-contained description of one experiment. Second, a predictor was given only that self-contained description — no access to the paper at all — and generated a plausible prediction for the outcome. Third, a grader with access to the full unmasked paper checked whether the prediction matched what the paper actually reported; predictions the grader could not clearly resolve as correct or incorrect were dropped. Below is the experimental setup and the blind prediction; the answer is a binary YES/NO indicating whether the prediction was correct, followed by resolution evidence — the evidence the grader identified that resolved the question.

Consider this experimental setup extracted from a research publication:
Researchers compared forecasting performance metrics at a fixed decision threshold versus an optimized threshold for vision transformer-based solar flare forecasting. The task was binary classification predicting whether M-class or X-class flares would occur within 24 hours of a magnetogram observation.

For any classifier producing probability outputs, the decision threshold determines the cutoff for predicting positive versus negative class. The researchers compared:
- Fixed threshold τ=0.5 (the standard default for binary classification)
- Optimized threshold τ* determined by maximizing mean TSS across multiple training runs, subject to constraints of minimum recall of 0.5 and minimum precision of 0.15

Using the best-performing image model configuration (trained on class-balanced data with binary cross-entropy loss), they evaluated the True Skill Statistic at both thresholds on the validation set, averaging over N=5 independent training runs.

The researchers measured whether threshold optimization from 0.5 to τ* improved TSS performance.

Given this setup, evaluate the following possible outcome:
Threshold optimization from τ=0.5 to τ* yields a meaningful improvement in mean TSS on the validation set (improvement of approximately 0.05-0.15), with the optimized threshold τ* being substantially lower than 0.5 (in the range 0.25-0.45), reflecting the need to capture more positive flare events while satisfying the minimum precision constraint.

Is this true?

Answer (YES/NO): NO